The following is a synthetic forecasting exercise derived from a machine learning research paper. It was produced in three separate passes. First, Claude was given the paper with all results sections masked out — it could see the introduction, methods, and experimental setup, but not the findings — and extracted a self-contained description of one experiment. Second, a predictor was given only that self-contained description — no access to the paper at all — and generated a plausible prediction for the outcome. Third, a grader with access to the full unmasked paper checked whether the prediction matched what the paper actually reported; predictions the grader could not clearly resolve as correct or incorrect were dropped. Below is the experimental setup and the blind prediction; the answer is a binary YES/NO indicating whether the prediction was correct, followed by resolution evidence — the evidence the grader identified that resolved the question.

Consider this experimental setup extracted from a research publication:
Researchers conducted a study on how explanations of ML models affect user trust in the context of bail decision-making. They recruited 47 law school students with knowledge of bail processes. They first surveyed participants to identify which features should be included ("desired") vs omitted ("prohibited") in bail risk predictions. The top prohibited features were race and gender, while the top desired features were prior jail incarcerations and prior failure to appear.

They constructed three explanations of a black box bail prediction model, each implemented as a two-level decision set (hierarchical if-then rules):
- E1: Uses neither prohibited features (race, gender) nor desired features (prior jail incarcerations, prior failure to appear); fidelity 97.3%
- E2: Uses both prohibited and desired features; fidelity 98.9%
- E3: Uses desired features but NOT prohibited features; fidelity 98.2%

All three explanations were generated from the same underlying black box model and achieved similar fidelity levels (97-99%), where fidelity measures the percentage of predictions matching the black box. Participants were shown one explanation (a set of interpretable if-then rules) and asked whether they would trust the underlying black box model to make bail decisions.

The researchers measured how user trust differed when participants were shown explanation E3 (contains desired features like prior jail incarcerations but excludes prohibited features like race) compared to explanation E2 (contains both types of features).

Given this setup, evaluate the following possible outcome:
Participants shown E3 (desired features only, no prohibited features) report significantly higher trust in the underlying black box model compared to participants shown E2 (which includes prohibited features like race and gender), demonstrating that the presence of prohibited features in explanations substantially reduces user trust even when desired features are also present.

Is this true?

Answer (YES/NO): YES